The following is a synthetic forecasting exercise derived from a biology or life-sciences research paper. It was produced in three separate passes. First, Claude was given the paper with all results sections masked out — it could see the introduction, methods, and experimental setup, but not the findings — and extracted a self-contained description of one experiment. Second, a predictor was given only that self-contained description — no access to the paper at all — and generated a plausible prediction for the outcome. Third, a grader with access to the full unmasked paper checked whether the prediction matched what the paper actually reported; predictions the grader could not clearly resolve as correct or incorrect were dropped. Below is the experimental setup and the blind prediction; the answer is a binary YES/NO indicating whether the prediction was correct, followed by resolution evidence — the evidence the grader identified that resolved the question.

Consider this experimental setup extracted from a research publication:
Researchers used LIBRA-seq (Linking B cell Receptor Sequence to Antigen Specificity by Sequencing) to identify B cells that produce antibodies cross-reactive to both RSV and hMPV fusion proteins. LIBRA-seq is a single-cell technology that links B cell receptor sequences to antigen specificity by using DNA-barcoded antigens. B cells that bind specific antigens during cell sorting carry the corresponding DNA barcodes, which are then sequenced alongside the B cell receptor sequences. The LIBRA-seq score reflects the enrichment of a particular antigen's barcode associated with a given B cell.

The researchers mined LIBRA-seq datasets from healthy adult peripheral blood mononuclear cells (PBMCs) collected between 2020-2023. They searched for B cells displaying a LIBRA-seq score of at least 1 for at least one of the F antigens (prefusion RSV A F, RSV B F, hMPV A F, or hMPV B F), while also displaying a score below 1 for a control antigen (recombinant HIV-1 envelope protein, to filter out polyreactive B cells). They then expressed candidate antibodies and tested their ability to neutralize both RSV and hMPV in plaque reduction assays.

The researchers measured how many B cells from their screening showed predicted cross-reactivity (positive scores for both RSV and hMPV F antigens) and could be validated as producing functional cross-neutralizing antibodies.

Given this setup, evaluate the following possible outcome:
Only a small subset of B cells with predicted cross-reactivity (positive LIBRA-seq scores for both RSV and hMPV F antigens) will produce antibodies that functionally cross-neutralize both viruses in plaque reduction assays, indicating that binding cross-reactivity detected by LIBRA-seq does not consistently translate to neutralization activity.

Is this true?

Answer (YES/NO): YES